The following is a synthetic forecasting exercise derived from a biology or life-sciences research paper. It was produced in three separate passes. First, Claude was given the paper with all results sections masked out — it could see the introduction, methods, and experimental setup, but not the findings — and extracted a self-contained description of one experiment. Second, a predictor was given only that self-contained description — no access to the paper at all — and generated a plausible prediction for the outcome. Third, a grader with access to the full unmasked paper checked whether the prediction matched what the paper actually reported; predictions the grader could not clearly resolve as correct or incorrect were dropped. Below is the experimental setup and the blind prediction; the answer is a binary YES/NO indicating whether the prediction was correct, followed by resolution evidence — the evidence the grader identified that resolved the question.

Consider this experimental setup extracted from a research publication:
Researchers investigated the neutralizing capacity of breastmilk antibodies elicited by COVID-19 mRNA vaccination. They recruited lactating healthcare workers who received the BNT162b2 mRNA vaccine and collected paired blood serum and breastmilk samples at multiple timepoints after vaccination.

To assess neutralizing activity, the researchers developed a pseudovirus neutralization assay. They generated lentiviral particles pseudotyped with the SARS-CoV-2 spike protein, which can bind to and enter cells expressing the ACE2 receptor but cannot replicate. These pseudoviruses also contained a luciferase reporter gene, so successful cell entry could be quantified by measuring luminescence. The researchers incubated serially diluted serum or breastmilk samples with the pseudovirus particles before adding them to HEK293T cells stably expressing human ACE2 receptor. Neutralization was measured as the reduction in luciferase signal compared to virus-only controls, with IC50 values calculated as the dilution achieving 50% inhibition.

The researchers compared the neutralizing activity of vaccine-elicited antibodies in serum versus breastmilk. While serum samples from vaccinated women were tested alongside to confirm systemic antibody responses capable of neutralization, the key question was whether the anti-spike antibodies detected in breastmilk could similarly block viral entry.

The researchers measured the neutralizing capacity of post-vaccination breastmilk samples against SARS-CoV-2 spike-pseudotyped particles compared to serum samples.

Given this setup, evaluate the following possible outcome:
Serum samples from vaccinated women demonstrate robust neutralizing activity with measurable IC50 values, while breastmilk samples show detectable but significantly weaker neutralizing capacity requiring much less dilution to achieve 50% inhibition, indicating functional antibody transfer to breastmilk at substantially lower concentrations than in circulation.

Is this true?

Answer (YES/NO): NO